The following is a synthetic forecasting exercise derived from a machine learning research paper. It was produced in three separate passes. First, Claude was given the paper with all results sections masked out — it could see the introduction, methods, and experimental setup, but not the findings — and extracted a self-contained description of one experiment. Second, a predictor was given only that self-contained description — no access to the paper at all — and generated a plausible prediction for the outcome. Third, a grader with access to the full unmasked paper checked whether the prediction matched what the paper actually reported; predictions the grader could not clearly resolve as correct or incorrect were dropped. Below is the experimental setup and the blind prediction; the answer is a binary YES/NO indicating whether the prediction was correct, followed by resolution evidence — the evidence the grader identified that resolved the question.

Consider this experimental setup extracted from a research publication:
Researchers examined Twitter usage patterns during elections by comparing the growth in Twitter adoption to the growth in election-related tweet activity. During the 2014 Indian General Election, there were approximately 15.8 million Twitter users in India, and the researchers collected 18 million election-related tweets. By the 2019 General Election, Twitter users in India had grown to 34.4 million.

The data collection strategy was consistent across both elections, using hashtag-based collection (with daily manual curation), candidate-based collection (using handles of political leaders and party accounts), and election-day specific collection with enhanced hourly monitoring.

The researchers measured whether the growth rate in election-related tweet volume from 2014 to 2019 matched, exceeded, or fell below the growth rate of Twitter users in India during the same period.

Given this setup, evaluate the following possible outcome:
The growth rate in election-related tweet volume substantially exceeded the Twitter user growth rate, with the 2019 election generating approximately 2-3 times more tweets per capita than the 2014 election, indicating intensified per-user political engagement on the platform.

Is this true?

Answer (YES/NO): NO